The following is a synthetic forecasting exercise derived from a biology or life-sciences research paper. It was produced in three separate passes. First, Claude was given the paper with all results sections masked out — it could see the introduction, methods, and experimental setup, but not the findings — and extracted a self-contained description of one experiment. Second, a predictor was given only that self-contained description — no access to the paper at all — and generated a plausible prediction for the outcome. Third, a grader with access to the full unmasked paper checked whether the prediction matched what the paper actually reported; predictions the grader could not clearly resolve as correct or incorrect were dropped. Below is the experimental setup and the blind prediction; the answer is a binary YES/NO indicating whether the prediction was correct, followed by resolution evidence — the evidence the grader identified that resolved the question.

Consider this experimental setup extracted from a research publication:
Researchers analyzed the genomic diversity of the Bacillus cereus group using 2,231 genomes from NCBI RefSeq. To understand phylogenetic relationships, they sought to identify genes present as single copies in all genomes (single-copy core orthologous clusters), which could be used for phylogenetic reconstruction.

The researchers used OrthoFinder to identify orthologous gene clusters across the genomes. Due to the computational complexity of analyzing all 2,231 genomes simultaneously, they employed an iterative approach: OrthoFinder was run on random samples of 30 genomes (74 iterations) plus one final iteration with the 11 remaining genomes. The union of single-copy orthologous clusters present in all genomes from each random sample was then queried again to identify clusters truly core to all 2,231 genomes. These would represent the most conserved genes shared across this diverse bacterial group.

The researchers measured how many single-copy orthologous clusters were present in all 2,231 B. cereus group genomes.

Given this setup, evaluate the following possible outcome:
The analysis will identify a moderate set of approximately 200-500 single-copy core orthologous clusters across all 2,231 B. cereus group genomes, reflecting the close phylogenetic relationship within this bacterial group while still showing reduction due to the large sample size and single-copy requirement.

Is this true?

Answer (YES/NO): NO